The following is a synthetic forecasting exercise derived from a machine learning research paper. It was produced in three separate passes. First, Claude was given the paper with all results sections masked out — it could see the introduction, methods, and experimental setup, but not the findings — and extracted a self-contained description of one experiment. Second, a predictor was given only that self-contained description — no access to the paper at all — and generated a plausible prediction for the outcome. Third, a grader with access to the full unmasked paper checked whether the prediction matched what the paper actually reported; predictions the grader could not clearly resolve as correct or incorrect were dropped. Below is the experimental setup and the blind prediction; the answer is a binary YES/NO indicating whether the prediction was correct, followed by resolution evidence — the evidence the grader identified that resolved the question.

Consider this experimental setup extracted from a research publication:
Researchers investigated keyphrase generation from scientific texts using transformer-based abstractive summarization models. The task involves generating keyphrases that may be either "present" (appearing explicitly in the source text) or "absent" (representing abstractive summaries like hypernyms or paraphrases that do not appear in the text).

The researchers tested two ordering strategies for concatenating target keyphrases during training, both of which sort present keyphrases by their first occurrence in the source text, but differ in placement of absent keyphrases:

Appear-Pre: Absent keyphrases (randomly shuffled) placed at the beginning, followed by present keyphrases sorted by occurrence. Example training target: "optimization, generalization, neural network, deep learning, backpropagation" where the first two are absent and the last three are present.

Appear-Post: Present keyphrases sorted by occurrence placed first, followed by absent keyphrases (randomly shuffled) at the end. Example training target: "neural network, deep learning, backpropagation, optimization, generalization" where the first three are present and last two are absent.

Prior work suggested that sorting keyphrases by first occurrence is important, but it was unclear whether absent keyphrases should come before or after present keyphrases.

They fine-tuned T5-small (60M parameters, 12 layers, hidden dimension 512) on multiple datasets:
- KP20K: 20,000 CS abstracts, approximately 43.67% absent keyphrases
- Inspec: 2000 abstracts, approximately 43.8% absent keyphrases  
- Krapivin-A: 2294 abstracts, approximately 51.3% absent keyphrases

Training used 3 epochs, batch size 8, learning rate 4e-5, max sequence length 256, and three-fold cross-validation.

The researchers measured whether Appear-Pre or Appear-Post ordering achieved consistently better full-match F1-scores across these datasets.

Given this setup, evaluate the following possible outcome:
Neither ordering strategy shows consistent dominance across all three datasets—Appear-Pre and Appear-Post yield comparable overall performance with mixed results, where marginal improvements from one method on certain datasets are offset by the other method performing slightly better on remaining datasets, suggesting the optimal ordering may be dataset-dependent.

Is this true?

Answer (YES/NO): NO